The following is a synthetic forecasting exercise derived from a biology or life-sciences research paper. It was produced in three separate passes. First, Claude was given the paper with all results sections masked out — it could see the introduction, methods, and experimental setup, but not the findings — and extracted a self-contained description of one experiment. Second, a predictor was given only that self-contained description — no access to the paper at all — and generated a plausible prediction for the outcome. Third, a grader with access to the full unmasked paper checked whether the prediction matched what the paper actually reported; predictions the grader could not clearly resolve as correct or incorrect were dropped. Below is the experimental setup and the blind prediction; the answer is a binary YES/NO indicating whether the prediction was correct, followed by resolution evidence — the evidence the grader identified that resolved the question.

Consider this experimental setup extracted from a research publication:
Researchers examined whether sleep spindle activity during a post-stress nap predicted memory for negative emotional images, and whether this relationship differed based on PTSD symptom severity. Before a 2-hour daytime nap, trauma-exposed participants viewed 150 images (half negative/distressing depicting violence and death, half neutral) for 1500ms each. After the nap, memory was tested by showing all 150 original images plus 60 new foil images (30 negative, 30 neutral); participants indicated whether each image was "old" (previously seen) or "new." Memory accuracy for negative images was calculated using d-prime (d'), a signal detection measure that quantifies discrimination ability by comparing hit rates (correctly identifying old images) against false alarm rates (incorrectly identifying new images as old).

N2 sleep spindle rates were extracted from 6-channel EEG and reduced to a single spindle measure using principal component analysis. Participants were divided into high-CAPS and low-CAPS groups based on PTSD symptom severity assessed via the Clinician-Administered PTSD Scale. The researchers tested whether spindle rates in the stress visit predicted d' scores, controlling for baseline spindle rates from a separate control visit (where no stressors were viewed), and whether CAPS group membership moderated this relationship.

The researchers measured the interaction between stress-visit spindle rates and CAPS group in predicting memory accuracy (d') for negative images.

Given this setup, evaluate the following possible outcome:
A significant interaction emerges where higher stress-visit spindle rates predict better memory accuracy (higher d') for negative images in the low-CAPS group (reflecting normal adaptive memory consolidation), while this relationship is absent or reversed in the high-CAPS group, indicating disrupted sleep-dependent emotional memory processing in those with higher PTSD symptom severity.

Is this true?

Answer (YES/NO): YES